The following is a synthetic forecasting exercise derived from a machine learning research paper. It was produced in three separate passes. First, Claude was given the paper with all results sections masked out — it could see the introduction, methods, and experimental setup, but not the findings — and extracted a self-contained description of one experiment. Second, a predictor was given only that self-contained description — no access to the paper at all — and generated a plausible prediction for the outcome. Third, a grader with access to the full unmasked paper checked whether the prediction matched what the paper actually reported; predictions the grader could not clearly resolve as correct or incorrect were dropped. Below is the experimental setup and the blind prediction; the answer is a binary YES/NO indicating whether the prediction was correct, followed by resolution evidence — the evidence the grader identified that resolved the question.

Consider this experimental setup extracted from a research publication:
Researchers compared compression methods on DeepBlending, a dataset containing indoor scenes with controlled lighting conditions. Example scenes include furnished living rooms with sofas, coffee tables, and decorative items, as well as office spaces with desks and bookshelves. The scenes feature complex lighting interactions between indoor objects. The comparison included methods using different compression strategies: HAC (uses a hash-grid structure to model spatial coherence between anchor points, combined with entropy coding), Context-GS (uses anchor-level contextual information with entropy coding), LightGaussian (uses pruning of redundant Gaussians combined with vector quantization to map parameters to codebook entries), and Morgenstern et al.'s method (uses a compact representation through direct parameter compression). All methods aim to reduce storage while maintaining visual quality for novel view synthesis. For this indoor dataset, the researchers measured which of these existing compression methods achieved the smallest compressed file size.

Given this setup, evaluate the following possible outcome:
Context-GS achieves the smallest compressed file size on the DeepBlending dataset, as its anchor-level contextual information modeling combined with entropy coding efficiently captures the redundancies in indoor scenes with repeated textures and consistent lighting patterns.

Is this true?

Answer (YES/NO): NO